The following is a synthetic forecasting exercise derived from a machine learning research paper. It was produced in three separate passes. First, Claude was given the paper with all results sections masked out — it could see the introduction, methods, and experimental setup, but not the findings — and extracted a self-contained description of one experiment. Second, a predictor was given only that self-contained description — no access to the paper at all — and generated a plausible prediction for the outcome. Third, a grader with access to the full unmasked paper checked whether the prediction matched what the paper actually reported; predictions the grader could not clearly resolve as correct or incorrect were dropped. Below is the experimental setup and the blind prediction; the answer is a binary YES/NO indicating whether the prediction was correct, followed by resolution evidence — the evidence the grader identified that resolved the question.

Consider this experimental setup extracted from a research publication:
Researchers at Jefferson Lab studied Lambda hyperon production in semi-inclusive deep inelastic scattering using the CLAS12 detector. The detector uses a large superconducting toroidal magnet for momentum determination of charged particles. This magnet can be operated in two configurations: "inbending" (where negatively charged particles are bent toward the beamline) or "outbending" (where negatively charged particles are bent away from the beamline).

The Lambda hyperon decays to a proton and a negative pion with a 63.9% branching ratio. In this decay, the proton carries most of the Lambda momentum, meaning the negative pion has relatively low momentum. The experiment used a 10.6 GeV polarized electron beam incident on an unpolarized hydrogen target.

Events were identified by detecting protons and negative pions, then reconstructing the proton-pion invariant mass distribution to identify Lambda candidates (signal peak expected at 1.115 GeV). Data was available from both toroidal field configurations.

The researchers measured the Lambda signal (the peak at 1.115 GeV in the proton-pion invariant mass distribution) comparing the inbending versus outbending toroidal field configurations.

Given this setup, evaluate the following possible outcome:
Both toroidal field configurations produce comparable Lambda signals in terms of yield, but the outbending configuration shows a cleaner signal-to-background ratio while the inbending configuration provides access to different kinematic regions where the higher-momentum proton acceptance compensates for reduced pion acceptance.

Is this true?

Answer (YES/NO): NO